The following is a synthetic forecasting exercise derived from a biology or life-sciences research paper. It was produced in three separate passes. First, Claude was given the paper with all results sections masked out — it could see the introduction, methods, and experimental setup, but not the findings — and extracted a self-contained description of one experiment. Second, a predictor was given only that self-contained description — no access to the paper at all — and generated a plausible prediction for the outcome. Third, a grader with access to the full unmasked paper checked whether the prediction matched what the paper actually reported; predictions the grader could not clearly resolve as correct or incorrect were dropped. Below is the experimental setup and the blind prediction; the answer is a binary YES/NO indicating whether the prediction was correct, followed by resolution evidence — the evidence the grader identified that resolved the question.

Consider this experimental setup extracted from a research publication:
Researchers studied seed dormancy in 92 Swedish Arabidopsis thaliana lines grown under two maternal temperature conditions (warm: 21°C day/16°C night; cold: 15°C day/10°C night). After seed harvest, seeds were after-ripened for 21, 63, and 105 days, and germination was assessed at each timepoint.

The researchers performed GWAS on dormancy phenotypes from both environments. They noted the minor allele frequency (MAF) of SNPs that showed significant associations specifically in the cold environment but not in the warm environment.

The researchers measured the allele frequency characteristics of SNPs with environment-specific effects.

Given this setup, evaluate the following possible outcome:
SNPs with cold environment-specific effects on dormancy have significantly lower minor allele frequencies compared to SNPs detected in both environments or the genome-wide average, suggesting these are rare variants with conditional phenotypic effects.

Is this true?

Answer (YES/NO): YES